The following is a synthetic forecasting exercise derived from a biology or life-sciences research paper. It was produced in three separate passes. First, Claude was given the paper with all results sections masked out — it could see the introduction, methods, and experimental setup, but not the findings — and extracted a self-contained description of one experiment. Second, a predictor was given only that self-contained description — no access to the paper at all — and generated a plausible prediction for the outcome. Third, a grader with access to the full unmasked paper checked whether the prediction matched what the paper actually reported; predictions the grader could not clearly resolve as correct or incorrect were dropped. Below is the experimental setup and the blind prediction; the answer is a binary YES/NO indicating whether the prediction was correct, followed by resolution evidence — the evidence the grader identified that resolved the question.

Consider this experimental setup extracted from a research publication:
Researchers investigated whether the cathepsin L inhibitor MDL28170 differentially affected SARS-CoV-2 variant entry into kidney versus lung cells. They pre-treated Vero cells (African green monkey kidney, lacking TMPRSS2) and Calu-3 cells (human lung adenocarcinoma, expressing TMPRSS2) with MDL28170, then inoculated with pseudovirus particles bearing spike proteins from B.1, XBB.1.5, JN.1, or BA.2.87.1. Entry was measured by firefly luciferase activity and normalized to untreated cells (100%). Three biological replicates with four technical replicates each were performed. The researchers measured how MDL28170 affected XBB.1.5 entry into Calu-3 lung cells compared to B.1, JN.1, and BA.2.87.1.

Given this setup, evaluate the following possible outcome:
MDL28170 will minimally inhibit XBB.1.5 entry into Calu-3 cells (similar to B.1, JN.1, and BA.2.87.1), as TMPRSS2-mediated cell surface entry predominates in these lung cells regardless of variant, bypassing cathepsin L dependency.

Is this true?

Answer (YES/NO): NO